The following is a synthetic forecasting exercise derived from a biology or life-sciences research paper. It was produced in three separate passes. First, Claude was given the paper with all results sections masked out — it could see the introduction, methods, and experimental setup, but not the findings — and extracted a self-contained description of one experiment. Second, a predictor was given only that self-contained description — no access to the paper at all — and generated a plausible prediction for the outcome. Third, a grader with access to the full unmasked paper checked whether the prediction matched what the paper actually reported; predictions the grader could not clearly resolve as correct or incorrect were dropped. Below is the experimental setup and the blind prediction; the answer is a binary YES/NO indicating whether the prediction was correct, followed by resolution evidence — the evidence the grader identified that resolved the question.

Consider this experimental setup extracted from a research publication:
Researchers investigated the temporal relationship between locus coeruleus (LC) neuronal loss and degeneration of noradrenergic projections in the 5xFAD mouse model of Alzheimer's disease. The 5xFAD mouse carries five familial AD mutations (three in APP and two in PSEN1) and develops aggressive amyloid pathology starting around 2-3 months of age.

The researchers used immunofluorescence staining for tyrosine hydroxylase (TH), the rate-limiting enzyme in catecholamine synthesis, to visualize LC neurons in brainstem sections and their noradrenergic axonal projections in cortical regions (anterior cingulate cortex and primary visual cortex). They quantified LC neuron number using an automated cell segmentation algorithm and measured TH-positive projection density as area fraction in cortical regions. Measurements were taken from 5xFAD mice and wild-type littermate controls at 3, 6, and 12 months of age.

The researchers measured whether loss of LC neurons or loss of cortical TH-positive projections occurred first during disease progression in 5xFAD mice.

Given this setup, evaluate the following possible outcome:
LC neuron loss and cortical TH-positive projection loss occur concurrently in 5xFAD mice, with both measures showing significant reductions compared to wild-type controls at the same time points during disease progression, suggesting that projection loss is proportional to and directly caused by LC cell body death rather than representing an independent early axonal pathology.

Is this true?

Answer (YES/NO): NO